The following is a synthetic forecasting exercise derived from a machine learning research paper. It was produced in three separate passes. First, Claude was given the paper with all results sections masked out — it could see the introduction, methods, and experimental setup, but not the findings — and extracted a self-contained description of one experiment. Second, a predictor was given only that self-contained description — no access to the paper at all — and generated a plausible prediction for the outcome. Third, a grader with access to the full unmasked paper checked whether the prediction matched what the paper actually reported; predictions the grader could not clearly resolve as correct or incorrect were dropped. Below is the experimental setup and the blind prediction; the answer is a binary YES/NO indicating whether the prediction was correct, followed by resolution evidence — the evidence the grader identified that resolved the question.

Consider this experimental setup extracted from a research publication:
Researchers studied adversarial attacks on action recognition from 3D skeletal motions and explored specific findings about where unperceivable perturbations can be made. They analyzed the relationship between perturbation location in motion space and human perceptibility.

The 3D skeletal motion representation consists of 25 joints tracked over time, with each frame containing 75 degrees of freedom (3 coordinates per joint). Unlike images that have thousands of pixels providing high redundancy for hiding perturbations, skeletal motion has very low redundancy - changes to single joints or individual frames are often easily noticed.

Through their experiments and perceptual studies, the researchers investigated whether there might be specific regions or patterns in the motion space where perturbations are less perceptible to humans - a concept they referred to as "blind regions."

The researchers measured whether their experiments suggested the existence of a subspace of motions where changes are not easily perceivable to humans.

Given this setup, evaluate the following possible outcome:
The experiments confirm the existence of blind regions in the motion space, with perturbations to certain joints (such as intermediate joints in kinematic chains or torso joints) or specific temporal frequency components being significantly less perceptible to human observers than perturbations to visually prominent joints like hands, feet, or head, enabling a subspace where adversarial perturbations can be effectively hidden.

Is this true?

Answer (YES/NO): NO